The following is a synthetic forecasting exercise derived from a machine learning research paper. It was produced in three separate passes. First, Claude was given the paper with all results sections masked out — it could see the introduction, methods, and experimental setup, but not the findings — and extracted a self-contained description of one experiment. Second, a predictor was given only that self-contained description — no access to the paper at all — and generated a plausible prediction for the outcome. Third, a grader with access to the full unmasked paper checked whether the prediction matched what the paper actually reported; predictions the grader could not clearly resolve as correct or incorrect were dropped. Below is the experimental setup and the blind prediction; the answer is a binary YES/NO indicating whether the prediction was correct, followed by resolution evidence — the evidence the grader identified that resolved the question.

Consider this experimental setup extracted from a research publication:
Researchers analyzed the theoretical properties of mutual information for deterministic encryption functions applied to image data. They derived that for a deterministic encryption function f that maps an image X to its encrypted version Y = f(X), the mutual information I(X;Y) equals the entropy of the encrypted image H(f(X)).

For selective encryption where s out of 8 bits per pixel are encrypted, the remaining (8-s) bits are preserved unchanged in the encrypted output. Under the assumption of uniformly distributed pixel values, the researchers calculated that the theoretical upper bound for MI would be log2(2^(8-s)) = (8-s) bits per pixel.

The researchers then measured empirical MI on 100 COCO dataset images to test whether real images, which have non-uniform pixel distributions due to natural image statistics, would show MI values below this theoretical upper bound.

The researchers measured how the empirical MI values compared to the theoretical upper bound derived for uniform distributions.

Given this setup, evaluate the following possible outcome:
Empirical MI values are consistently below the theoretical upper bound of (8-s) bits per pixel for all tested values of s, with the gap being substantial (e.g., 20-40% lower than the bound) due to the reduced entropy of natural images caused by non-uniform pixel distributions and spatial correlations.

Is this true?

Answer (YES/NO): NO